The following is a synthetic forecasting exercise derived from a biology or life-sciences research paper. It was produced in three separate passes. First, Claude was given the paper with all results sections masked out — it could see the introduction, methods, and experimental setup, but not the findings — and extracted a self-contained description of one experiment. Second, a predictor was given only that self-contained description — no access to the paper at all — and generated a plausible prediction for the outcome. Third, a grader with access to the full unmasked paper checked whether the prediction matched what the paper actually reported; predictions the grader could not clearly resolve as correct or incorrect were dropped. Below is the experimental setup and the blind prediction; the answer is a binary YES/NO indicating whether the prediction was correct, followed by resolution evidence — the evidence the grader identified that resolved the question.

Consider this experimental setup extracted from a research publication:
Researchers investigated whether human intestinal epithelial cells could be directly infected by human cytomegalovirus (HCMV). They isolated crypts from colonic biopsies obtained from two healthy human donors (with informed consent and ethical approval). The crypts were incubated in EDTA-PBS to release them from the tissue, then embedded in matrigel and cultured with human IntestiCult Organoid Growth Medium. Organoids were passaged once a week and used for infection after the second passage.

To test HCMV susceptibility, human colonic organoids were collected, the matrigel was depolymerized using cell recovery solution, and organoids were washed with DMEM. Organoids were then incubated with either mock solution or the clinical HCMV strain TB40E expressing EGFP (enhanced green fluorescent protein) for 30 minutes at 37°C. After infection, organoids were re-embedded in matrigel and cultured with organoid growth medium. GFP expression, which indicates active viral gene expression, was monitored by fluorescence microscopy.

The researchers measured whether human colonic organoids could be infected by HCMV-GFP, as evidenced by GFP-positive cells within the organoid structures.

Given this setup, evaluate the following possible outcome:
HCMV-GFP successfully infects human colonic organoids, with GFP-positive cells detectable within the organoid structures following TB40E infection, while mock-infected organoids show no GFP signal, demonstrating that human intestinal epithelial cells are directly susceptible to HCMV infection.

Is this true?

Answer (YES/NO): YES